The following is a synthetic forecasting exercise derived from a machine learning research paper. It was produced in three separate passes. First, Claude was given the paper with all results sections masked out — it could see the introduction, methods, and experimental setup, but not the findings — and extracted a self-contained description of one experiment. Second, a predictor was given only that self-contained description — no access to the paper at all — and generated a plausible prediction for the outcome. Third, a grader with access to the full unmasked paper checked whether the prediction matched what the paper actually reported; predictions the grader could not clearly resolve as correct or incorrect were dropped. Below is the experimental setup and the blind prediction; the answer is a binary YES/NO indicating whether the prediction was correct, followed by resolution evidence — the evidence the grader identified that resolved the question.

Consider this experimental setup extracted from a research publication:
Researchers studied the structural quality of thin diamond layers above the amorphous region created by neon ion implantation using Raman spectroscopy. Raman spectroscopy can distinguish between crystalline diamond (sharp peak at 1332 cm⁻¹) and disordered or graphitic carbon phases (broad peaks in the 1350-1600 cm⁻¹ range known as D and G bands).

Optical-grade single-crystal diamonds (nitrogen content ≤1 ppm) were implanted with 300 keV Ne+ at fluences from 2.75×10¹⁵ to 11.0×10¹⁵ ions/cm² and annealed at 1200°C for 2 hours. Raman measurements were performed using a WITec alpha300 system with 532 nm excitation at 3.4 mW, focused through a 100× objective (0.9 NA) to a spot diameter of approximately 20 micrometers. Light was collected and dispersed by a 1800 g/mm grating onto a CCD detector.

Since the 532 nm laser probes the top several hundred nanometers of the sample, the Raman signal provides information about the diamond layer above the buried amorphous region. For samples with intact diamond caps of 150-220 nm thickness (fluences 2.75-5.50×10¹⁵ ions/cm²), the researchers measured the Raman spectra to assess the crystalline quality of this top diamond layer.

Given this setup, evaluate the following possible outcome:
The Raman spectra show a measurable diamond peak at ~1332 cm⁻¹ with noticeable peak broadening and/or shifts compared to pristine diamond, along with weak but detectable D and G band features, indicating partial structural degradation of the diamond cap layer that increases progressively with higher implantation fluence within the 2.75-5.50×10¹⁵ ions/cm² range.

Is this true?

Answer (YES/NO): NO